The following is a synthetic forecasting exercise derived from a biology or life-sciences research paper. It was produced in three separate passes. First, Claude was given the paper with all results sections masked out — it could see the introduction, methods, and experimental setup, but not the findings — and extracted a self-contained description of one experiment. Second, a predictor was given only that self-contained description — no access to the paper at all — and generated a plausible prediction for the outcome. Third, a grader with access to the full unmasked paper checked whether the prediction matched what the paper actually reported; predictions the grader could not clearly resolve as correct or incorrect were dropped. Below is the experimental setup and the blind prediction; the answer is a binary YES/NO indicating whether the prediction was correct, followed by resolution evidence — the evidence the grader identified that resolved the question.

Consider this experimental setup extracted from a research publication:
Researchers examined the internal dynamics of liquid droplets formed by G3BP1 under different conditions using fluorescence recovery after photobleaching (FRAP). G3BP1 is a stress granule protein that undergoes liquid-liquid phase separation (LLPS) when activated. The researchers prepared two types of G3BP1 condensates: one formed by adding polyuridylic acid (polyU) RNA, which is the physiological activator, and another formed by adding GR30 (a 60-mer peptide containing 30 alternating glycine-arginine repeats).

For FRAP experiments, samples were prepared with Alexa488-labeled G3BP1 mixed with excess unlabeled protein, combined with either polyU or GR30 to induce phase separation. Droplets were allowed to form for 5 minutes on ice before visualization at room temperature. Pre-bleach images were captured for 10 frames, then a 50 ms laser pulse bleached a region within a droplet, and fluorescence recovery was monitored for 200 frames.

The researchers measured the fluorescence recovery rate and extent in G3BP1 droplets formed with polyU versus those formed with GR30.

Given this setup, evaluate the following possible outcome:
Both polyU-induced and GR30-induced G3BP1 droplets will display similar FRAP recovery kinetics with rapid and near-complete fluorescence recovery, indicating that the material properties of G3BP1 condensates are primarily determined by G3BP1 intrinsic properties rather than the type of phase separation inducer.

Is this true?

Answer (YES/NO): NO